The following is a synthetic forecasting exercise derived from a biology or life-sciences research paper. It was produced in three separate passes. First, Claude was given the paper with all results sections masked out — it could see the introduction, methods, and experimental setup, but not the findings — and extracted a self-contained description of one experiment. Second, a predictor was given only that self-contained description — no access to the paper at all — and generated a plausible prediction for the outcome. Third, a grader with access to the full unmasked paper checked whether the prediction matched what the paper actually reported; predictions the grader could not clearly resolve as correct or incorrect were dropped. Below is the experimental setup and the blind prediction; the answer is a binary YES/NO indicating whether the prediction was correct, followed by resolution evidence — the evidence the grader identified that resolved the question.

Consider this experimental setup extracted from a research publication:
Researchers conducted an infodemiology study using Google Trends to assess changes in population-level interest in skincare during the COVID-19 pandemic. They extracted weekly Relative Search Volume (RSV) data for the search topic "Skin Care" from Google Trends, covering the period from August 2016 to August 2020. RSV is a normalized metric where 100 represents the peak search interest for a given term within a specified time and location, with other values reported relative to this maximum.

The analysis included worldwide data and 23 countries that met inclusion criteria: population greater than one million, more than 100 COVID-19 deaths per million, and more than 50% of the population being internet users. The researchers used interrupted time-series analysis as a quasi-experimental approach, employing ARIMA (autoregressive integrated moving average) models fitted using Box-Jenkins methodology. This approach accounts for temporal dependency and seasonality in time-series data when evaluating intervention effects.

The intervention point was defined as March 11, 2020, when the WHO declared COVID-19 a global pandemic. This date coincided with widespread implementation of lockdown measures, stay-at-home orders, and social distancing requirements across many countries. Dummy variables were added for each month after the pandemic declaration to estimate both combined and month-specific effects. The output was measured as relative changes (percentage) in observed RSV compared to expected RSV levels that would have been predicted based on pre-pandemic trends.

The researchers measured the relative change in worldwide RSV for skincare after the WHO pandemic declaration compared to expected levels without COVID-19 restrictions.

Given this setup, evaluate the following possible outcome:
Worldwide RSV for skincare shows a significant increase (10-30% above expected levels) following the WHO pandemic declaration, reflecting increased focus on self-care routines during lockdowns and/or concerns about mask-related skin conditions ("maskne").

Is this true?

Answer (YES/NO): YES